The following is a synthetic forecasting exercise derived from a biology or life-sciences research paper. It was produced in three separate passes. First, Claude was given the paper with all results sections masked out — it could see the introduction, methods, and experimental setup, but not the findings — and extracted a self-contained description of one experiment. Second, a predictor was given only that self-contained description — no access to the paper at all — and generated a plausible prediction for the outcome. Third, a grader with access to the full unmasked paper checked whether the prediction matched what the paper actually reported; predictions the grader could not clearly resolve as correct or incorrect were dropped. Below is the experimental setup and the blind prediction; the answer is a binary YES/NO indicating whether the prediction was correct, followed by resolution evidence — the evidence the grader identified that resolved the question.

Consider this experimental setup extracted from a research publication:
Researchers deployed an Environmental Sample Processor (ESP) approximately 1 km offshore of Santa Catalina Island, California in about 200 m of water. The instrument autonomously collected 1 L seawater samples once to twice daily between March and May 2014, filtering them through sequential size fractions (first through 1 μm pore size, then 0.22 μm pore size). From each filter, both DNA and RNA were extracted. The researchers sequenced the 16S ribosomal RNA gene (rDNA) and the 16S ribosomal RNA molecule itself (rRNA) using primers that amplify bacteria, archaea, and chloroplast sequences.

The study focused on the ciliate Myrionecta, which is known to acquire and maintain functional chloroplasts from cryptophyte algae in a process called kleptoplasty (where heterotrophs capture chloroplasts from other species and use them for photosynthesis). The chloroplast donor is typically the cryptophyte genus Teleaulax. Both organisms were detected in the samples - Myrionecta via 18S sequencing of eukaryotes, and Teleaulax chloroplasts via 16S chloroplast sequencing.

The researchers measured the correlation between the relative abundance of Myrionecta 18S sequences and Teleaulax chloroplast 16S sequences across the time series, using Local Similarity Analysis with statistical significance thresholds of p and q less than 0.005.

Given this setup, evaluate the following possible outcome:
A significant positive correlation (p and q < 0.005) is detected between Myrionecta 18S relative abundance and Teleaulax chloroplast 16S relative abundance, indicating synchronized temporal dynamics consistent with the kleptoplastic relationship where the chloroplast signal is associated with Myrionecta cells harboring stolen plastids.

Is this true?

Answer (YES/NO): YES